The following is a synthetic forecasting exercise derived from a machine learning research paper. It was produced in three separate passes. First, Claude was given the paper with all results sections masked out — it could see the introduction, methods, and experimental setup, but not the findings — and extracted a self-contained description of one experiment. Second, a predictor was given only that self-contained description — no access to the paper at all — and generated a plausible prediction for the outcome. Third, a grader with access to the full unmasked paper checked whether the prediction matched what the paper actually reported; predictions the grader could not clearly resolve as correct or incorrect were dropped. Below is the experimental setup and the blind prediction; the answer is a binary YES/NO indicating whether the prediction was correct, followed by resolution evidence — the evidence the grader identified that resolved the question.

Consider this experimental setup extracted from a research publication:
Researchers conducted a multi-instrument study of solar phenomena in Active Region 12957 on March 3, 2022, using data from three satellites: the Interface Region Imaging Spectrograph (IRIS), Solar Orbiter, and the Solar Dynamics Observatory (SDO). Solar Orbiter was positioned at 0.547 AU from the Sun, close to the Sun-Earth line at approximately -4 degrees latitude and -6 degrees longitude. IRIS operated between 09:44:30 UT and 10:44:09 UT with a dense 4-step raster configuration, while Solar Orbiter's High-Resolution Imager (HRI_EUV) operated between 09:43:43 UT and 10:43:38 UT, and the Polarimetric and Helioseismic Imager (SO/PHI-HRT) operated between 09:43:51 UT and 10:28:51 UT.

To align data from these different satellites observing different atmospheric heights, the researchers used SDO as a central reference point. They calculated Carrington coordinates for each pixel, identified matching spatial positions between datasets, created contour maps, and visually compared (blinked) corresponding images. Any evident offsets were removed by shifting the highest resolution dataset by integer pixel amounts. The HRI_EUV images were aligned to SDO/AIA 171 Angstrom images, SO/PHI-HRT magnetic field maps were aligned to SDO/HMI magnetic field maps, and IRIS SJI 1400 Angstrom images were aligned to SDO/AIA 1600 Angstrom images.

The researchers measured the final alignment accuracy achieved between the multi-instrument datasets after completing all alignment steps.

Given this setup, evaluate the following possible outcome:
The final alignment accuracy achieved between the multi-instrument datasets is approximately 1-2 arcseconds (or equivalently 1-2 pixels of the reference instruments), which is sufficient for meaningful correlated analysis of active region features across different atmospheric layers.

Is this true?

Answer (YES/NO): NO